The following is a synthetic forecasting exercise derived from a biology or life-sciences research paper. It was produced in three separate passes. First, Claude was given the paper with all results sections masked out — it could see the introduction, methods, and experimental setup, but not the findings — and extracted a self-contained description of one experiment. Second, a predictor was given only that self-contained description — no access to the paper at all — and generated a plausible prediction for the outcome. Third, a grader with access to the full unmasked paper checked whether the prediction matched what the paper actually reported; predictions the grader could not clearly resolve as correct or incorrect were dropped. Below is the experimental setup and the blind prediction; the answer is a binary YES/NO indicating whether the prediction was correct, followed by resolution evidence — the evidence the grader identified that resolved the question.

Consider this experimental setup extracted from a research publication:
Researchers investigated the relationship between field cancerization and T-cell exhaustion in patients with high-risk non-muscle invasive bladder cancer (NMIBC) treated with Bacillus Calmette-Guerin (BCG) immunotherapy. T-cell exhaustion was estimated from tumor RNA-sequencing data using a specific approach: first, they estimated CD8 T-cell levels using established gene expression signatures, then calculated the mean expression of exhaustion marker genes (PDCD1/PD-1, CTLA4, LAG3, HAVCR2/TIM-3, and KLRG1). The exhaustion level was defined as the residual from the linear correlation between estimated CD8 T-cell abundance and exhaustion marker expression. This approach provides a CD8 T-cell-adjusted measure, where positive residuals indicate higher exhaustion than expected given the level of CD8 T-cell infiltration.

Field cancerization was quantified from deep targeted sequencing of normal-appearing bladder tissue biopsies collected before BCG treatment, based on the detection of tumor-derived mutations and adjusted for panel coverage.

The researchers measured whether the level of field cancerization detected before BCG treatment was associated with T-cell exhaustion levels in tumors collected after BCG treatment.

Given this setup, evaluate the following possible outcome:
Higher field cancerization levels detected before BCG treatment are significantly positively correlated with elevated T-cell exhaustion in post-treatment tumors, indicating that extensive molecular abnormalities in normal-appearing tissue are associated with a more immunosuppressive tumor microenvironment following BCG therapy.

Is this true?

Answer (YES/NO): NO